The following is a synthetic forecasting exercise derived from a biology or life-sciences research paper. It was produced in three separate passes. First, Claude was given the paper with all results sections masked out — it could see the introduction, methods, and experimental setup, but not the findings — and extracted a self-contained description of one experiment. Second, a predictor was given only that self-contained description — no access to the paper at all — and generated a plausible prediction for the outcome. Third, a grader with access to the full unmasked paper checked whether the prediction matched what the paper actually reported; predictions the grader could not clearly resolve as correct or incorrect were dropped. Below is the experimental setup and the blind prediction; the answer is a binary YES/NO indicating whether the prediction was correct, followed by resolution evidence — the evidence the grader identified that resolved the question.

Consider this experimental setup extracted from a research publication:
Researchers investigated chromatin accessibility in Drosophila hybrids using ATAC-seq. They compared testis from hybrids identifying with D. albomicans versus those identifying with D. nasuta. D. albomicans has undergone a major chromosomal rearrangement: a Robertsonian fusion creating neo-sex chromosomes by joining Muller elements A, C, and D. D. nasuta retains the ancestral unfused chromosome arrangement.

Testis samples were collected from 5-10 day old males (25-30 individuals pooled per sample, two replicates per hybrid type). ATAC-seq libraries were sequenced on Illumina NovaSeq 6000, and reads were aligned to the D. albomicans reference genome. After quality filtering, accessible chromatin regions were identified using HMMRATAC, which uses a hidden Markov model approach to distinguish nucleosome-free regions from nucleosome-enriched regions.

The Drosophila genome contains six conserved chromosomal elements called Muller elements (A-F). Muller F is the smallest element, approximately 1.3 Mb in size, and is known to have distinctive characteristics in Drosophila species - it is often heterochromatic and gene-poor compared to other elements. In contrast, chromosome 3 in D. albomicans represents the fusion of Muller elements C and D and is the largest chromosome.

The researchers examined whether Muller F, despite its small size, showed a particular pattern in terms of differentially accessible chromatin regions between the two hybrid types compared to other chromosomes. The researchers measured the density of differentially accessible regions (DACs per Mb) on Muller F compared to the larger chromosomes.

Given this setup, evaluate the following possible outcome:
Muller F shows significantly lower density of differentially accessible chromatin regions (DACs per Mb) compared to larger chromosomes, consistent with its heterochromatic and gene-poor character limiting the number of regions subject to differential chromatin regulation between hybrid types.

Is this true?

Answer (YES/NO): NO